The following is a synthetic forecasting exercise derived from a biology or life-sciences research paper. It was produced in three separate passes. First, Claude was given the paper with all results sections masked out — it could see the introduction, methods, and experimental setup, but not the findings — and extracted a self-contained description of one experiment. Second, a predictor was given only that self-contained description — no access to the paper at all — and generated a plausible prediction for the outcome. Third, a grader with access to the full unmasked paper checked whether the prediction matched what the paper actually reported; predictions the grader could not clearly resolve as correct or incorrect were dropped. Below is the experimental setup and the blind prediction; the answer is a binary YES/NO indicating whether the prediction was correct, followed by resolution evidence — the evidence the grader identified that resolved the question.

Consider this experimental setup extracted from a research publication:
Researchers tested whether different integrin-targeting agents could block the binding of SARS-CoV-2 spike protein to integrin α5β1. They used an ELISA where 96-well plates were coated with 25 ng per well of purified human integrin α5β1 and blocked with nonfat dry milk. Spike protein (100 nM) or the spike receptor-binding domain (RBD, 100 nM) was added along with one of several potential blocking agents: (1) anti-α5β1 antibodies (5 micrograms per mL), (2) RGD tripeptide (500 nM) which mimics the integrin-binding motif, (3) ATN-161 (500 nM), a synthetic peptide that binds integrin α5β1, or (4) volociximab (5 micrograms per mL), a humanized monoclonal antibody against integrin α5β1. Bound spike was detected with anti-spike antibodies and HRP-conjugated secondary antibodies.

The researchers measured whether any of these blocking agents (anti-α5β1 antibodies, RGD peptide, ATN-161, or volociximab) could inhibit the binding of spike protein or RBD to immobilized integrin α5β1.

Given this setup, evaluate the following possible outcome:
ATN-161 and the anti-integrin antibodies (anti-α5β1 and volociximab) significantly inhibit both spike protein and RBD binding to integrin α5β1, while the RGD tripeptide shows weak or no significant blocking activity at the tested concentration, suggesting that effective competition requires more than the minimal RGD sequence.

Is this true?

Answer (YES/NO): NO